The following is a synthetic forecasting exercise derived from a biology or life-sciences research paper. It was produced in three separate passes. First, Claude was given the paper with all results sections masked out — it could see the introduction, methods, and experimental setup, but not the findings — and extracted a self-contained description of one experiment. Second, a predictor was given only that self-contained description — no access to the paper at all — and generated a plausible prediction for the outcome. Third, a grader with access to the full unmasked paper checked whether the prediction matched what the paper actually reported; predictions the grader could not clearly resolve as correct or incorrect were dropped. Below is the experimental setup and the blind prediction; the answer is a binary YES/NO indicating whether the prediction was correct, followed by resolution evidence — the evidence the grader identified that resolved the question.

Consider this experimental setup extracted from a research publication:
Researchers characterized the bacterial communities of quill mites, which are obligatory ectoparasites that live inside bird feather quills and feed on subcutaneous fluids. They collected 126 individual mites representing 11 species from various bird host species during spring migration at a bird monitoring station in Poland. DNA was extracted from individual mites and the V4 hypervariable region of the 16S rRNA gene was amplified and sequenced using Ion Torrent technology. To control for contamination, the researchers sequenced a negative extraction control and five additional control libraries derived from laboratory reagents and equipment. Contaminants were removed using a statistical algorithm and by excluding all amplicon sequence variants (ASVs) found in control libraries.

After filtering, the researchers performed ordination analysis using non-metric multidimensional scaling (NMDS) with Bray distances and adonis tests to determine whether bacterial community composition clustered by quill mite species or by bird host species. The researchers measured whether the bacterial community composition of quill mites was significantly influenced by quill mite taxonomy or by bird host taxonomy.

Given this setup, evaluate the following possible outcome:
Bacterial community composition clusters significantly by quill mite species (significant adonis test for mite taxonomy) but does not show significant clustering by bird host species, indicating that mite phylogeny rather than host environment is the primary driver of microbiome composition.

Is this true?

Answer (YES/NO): NO